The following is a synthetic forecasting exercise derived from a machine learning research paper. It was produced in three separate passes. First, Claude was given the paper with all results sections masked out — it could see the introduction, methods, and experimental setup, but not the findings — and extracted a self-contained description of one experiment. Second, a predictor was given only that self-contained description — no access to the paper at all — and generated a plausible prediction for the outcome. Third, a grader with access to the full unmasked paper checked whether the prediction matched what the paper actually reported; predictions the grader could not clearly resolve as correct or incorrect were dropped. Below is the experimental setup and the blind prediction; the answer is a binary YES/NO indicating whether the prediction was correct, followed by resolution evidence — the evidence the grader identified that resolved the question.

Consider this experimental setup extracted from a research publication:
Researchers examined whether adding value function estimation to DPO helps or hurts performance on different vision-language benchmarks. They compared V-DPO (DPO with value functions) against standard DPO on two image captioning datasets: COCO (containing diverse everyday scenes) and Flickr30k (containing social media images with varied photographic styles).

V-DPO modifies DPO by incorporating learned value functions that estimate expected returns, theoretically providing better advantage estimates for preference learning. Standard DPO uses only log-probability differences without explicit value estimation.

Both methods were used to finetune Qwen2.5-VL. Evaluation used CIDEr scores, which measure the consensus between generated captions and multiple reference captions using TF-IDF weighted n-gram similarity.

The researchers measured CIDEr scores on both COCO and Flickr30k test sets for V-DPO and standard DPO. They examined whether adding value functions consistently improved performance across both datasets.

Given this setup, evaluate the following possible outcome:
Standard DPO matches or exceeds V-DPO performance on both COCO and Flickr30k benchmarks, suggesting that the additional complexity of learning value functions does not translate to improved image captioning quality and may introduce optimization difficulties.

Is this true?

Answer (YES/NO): NO